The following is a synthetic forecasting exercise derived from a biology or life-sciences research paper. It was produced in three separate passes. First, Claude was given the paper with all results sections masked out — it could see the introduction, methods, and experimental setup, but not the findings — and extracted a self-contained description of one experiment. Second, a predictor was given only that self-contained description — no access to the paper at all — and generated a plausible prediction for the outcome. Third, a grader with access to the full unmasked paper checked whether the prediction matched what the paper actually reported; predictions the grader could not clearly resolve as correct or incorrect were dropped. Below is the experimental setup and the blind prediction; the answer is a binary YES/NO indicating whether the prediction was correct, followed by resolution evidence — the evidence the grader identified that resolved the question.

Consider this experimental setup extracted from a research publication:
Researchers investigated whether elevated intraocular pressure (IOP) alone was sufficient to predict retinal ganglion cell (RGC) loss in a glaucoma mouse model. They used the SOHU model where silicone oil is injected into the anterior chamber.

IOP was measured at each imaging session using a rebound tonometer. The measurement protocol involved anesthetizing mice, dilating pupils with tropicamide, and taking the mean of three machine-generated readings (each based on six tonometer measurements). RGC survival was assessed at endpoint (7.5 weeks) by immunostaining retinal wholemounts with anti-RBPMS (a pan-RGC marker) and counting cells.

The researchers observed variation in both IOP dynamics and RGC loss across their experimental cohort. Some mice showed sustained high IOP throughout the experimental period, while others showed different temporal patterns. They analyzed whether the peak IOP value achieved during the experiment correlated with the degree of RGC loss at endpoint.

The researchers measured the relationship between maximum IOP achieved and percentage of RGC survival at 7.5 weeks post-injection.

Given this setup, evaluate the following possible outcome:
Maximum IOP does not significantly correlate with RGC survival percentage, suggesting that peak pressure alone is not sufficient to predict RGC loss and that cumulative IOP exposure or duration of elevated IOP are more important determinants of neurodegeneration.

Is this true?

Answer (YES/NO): YES